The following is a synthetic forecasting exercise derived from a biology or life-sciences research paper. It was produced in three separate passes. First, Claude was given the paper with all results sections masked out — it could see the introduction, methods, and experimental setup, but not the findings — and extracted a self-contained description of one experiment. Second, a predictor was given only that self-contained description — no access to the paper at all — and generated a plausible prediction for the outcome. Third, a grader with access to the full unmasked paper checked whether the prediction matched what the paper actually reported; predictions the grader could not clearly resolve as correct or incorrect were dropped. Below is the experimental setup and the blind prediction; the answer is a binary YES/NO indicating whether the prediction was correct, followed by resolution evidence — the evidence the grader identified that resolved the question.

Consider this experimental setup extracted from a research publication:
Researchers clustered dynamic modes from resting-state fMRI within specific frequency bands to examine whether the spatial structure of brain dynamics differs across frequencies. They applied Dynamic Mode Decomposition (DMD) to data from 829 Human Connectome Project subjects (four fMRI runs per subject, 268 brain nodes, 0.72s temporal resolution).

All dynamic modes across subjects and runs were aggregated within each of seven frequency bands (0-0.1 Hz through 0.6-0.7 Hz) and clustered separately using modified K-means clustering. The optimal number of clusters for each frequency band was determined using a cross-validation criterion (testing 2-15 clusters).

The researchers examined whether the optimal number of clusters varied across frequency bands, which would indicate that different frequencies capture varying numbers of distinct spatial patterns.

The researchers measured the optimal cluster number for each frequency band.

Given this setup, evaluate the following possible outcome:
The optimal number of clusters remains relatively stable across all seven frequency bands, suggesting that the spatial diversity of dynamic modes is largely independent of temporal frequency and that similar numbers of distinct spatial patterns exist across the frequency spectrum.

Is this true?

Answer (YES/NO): NO